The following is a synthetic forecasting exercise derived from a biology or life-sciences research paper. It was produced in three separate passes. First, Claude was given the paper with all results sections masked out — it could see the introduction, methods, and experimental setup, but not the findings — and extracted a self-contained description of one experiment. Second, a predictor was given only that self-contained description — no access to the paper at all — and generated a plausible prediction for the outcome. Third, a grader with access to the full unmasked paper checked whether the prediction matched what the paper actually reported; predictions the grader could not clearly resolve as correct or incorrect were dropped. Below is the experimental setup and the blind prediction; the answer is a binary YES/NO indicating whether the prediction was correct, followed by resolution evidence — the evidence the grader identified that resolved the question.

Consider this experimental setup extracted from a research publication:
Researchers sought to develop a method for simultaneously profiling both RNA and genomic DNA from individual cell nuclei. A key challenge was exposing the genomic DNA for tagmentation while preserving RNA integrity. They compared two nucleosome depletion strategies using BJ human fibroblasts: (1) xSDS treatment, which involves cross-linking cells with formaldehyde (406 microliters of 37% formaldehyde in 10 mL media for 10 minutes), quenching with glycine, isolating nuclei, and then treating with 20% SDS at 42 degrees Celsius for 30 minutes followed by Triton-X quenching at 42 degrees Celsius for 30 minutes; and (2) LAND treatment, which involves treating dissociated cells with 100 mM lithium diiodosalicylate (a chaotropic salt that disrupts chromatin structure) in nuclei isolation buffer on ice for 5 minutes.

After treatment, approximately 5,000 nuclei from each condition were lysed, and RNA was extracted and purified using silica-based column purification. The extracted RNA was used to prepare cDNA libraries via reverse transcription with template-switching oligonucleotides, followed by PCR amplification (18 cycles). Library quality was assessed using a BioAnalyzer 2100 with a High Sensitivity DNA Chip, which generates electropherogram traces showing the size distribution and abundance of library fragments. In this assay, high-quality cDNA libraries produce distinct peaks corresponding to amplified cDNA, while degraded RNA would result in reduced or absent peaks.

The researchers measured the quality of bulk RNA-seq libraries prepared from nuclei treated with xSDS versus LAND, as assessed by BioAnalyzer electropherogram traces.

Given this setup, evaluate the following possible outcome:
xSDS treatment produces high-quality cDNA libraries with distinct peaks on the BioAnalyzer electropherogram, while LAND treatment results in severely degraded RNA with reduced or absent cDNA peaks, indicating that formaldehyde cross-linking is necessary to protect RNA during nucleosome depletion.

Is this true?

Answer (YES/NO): NO